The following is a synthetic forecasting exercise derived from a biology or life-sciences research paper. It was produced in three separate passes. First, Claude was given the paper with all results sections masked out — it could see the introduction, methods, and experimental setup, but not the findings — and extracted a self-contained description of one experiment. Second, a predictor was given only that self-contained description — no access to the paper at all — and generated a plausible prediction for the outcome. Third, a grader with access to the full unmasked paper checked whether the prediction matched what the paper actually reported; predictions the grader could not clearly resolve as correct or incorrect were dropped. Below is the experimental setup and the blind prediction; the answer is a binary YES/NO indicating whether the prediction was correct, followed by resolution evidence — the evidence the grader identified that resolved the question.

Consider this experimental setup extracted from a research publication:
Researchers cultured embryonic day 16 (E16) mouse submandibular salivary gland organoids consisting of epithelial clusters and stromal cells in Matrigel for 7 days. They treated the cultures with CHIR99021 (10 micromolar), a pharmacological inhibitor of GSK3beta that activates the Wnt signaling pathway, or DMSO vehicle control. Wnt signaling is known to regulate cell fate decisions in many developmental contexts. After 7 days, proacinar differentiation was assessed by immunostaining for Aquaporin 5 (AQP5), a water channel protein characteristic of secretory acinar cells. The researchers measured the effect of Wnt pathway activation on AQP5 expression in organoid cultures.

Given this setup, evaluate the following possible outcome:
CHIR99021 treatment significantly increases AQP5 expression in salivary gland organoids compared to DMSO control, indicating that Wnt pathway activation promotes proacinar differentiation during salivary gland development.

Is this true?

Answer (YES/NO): NO